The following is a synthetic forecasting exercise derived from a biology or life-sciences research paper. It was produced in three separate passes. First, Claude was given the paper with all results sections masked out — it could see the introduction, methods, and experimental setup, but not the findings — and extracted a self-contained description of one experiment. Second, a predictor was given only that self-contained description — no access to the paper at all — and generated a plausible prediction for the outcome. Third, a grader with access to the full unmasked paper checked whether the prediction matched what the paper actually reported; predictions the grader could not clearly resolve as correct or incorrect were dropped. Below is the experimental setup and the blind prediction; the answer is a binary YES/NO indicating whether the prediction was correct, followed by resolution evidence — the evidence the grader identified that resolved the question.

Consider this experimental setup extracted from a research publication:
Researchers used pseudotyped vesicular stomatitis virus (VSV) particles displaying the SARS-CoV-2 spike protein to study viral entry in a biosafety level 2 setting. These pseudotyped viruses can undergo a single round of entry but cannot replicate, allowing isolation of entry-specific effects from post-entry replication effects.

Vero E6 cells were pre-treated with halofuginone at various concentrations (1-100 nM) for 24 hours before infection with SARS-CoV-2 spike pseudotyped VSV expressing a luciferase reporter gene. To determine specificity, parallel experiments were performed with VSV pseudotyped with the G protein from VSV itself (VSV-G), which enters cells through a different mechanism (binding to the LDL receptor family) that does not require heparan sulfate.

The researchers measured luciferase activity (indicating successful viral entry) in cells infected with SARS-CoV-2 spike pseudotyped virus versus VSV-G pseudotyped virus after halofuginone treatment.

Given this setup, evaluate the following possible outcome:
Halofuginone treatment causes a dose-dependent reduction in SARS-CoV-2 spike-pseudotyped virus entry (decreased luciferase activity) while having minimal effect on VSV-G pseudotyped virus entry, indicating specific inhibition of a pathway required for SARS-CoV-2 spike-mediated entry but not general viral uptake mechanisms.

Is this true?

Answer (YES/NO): NO